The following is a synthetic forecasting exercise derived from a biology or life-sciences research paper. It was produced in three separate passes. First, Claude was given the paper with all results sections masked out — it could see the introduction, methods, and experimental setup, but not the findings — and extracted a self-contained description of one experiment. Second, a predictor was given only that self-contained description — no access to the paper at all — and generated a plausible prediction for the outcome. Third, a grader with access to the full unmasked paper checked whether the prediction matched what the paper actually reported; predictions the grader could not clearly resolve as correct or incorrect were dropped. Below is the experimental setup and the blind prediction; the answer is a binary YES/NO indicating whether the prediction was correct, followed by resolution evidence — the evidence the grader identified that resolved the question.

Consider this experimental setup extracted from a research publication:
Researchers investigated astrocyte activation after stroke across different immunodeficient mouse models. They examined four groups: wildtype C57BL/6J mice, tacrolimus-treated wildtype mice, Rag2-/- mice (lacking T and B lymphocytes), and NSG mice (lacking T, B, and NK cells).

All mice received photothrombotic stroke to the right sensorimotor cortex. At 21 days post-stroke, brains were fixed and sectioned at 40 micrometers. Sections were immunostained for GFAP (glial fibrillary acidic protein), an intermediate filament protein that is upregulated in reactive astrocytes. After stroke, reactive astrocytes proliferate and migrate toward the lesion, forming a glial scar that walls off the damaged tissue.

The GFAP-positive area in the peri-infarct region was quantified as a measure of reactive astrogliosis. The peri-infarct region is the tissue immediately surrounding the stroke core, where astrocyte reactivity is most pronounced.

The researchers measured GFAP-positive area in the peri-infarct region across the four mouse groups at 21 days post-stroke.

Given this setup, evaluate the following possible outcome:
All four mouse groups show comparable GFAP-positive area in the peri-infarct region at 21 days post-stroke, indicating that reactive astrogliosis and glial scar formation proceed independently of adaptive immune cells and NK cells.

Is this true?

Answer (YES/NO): NO